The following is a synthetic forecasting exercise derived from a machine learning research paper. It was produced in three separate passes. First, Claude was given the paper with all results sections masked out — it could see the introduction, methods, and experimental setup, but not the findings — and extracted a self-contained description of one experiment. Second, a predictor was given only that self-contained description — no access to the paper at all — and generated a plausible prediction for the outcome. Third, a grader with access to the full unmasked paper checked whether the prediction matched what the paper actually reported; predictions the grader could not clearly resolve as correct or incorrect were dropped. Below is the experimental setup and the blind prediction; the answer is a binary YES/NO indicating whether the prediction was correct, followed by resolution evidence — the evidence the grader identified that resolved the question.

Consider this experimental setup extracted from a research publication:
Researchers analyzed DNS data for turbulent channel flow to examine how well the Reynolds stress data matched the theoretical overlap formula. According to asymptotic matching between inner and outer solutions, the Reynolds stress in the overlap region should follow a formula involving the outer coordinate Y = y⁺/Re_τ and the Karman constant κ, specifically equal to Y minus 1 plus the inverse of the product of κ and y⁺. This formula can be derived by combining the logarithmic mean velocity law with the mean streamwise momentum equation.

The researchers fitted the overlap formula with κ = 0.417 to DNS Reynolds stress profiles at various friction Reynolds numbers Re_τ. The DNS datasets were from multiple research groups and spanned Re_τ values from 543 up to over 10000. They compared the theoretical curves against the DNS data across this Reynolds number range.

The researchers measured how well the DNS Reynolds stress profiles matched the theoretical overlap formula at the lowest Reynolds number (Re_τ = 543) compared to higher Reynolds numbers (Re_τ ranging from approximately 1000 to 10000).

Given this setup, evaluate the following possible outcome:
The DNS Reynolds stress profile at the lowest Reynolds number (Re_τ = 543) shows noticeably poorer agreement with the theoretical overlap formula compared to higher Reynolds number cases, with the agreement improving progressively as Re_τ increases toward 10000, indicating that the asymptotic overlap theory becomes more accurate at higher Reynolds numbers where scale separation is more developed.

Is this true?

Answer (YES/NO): YES